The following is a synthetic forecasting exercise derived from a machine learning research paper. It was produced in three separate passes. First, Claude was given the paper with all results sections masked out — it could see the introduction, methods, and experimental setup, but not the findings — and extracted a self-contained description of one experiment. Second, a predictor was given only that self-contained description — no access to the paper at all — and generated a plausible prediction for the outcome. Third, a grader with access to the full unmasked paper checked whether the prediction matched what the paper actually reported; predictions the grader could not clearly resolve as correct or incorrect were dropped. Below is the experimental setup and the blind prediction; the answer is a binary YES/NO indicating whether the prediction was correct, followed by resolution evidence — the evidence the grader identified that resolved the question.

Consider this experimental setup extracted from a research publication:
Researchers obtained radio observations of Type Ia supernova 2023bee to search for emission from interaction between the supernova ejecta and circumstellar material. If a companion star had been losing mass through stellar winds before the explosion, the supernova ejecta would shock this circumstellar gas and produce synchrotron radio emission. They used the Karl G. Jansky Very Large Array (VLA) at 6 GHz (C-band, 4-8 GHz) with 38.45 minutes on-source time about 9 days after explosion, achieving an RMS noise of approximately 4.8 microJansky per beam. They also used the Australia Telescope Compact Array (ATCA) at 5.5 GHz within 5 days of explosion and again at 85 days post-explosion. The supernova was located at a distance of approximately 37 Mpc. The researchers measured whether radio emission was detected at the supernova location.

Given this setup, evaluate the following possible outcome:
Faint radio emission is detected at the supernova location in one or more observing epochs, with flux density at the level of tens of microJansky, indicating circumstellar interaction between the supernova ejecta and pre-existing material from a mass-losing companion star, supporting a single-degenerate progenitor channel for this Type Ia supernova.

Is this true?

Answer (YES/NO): NO